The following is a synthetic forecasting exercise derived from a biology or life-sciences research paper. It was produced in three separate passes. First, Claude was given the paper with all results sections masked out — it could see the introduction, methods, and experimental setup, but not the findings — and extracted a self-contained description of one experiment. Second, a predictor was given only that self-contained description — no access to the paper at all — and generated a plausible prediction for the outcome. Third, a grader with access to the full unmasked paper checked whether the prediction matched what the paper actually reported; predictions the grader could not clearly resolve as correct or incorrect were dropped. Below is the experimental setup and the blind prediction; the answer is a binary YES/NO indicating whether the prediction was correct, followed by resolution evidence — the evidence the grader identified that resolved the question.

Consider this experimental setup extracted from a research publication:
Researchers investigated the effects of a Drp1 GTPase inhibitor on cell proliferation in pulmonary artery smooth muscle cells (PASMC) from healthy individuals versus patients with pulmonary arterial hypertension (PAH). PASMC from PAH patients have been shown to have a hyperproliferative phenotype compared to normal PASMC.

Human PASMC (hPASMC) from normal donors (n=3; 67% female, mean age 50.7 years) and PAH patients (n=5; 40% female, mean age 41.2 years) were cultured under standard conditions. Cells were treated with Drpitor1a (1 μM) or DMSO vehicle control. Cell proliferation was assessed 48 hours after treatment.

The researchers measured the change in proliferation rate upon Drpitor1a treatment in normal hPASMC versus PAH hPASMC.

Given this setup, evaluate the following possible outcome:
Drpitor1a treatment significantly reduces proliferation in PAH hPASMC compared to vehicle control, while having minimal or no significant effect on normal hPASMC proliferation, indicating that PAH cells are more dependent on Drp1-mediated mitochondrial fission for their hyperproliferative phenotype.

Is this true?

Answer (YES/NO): YES